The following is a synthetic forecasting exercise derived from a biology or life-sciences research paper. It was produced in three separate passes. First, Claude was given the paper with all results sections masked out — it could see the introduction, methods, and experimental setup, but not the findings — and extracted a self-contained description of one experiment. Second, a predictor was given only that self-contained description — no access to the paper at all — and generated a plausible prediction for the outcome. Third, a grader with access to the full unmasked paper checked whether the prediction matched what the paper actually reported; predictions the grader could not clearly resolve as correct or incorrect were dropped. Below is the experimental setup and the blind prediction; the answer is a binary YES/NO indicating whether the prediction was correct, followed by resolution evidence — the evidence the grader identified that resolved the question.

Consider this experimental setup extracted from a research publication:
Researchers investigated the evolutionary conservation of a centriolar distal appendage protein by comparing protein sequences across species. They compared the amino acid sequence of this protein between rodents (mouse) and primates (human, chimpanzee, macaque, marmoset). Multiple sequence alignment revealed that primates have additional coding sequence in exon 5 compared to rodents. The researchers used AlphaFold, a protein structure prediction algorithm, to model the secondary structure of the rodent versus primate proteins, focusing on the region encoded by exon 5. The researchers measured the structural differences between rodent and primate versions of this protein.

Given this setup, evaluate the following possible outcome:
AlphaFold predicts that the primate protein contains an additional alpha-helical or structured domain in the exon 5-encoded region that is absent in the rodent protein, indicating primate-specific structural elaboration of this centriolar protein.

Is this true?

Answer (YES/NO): YES